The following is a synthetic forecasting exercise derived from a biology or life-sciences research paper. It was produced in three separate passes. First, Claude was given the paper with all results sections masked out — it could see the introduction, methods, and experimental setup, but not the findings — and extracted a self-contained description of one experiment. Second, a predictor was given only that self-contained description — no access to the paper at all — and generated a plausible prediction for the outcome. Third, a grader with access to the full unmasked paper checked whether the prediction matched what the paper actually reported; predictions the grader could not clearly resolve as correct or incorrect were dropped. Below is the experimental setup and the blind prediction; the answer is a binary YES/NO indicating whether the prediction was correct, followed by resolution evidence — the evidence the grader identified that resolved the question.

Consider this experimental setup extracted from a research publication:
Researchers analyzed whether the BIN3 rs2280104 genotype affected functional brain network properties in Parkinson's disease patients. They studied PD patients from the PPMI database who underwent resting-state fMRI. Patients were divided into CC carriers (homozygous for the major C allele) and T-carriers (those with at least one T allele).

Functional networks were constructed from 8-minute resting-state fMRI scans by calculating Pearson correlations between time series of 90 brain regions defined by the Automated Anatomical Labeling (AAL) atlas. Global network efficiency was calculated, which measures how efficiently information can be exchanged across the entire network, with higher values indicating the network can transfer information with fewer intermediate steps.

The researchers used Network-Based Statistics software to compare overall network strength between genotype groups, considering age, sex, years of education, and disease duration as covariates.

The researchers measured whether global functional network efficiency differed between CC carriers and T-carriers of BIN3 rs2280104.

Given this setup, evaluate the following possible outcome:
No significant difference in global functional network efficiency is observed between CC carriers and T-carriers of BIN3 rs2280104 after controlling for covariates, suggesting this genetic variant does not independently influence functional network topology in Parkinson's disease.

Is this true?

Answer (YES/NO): NO